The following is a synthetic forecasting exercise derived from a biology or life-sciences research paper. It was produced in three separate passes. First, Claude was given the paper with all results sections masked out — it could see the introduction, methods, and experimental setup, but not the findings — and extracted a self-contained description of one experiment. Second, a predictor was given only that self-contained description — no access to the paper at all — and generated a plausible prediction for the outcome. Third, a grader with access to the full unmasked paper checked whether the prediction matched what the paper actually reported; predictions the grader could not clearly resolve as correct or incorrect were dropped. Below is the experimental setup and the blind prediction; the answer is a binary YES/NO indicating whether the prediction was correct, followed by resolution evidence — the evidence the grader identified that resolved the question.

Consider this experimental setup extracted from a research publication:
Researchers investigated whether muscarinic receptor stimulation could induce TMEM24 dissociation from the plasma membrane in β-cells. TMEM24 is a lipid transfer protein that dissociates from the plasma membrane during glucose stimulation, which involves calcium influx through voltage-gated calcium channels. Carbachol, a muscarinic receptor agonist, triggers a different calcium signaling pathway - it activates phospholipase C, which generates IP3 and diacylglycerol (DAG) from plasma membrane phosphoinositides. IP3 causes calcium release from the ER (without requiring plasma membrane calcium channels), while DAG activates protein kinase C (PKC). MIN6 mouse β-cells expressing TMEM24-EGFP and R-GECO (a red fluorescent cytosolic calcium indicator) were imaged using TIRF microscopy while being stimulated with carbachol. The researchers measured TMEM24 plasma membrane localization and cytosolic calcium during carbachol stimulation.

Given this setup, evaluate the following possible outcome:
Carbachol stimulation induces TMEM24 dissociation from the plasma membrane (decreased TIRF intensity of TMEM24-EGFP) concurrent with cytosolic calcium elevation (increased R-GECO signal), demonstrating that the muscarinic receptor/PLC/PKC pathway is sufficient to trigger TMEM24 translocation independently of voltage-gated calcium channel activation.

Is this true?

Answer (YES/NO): YES